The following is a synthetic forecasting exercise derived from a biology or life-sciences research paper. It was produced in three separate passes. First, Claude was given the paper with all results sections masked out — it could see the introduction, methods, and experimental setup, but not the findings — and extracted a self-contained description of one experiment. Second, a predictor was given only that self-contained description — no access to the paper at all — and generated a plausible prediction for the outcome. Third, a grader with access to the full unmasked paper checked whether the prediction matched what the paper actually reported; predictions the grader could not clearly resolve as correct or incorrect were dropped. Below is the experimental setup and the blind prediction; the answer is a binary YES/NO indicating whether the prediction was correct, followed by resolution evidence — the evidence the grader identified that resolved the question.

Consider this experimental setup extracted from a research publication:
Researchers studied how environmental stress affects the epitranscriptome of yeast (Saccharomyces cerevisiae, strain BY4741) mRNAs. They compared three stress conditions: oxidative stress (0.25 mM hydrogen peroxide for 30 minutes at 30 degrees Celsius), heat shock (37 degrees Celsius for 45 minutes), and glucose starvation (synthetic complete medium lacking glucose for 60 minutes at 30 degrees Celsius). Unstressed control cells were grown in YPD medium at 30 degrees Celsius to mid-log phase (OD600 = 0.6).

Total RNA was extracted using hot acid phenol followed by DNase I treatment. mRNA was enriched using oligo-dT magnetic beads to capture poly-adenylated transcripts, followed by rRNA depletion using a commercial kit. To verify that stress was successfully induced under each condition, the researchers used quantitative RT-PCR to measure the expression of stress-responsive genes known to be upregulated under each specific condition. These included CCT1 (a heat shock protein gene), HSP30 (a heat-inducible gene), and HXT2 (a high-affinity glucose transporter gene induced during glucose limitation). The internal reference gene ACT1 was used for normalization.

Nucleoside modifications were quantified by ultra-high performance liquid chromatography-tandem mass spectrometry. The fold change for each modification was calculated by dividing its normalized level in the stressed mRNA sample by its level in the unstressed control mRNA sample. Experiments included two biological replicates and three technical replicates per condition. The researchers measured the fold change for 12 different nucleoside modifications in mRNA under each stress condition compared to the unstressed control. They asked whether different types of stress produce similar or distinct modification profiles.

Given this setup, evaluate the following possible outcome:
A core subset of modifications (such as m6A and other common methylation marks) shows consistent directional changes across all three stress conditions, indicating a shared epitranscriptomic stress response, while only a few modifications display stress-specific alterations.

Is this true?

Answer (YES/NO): NO